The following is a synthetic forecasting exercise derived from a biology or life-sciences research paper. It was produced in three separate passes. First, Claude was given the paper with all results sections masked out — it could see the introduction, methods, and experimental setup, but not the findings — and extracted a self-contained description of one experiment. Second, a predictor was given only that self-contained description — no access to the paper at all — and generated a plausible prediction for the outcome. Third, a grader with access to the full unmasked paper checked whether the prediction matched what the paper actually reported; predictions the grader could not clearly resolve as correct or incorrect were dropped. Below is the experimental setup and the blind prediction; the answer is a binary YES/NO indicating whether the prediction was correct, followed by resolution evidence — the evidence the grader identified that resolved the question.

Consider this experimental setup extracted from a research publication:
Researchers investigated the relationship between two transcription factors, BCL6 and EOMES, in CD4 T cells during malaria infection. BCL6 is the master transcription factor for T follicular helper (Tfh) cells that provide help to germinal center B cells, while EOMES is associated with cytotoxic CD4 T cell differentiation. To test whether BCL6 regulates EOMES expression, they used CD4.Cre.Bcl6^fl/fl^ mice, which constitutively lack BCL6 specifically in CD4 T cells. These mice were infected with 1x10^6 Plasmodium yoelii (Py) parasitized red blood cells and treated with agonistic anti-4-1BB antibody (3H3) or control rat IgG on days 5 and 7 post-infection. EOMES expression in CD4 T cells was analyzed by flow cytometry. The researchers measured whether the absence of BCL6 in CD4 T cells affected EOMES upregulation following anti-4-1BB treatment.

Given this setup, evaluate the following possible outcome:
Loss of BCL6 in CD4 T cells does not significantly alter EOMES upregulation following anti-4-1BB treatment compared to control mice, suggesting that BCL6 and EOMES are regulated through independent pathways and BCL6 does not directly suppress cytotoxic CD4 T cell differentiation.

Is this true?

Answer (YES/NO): YES